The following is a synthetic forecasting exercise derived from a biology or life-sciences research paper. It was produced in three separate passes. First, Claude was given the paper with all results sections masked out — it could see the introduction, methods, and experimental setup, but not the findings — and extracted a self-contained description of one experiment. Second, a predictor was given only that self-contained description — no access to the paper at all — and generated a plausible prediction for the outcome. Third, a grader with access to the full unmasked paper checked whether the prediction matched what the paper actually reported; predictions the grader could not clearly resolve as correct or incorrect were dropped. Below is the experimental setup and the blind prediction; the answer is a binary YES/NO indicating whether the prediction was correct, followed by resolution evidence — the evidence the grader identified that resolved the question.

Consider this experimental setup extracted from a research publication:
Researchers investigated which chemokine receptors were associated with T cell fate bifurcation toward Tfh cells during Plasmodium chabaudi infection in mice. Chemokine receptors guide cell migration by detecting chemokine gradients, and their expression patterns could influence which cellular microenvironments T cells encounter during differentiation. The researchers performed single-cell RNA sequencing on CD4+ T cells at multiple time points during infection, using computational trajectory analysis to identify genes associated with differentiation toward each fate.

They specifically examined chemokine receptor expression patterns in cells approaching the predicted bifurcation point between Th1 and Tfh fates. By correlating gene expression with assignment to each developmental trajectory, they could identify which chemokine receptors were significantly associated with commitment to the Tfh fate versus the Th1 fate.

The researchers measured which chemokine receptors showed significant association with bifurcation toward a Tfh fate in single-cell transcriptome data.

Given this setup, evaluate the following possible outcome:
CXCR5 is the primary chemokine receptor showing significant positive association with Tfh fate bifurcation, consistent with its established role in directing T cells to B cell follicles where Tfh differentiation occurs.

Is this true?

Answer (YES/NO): YES